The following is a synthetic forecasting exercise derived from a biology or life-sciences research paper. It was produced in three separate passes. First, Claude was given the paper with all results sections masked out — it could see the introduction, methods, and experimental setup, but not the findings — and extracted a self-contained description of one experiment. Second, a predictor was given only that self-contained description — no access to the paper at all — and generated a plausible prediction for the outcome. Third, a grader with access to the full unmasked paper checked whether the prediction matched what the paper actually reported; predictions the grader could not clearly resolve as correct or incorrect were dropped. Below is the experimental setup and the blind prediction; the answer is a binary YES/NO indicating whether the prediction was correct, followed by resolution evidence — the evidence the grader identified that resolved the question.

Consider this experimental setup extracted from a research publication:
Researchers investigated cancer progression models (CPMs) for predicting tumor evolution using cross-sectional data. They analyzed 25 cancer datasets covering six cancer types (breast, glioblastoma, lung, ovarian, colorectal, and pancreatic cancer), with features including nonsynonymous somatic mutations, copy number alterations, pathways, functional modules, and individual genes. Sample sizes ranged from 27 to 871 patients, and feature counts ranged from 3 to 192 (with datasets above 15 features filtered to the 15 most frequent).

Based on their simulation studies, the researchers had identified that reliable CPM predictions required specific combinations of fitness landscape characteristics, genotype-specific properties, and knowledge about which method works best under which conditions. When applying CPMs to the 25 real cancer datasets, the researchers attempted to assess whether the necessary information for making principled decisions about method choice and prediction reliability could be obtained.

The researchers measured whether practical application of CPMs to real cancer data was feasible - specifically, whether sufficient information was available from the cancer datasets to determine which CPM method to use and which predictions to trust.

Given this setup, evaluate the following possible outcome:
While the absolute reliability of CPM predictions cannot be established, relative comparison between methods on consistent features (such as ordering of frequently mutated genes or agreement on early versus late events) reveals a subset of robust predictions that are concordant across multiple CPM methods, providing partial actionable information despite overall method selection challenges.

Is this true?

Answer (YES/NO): NO